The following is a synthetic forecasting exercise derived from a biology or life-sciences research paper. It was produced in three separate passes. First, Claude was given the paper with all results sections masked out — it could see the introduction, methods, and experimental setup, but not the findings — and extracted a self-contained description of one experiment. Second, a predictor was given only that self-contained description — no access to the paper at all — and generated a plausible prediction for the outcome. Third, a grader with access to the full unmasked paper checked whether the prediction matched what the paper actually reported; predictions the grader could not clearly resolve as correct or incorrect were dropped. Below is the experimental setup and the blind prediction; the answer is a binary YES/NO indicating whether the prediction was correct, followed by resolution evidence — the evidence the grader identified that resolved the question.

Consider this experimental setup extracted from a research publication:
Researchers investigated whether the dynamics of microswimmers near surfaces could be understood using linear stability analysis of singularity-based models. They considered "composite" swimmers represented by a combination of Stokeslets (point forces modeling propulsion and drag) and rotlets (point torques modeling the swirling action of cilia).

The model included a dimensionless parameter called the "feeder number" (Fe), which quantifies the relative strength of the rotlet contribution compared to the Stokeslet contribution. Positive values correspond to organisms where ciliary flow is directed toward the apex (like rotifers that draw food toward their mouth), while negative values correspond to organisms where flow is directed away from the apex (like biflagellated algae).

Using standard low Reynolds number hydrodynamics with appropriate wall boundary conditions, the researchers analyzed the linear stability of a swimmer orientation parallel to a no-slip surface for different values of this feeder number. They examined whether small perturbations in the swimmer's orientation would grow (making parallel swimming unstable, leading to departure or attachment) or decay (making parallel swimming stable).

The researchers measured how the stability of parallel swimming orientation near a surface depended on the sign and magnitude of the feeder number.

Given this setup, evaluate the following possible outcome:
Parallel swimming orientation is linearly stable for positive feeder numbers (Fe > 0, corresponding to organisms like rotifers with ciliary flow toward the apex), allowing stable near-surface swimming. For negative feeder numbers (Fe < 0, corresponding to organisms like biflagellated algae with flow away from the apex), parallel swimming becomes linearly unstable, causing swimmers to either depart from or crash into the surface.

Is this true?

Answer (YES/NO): NO